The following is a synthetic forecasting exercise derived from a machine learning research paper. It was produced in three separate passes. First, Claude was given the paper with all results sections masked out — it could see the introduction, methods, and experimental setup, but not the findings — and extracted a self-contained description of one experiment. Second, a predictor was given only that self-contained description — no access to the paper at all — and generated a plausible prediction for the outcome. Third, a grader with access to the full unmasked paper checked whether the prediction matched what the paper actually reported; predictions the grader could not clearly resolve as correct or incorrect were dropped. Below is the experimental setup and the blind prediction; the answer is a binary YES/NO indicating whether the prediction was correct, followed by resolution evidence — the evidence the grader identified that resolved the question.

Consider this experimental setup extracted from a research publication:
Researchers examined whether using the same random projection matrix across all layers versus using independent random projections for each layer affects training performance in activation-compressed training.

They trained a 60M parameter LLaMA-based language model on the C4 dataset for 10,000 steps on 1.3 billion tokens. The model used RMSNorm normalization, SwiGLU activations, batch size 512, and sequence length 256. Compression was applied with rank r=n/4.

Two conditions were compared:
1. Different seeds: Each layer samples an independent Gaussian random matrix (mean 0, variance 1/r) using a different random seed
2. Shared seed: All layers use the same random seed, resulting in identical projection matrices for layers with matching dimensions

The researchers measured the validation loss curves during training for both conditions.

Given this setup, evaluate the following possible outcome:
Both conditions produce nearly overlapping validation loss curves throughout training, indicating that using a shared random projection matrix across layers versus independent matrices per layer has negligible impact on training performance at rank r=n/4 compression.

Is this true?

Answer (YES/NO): NO